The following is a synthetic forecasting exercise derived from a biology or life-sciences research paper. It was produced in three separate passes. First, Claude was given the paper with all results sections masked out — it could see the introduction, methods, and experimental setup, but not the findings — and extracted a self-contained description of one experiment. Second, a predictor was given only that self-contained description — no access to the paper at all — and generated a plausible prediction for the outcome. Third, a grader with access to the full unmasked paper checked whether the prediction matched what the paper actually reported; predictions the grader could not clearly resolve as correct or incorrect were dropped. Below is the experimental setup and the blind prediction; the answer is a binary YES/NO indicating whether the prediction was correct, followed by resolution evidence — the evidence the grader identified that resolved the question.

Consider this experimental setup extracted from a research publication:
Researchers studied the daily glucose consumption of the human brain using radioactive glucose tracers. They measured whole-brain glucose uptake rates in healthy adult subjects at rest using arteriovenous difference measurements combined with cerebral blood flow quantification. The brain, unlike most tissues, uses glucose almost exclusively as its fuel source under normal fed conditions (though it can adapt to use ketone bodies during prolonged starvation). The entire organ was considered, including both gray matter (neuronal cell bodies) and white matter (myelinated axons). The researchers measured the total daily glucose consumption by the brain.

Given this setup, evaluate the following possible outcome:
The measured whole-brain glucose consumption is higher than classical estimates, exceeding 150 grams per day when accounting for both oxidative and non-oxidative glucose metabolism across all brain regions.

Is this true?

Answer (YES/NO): NO